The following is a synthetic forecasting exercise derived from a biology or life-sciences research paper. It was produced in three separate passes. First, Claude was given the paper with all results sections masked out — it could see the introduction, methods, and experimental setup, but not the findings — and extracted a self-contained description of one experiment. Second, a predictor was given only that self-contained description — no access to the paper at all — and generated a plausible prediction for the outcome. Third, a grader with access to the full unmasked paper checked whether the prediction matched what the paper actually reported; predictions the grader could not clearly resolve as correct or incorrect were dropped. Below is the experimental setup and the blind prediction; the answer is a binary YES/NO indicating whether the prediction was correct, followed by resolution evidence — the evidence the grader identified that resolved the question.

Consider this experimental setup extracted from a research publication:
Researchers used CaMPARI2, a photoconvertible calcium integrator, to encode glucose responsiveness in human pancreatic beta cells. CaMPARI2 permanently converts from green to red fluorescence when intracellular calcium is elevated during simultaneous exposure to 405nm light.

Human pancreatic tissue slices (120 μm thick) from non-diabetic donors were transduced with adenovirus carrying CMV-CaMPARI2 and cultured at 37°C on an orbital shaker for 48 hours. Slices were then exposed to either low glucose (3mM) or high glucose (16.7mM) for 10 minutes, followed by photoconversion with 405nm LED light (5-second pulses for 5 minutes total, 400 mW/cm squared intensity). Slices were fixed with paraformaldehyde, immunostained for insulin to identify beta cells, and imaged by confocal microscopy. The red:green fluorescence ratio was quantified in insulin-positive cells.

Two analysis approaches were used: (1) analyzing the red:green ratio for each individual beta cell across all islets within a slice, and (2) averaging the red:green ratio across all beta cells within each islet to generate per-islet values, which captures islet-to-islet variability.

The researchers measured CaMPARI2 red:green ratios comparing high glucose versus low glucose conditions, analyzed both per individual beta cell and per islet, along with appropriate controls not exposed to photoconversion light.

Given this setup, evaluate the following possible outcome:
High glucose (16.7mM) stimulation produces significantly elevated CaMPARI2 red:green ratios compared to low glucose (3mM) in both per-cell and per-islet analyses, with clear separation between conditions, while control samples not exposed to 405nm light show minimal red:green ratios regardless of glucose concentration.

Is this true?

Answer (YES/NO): YES